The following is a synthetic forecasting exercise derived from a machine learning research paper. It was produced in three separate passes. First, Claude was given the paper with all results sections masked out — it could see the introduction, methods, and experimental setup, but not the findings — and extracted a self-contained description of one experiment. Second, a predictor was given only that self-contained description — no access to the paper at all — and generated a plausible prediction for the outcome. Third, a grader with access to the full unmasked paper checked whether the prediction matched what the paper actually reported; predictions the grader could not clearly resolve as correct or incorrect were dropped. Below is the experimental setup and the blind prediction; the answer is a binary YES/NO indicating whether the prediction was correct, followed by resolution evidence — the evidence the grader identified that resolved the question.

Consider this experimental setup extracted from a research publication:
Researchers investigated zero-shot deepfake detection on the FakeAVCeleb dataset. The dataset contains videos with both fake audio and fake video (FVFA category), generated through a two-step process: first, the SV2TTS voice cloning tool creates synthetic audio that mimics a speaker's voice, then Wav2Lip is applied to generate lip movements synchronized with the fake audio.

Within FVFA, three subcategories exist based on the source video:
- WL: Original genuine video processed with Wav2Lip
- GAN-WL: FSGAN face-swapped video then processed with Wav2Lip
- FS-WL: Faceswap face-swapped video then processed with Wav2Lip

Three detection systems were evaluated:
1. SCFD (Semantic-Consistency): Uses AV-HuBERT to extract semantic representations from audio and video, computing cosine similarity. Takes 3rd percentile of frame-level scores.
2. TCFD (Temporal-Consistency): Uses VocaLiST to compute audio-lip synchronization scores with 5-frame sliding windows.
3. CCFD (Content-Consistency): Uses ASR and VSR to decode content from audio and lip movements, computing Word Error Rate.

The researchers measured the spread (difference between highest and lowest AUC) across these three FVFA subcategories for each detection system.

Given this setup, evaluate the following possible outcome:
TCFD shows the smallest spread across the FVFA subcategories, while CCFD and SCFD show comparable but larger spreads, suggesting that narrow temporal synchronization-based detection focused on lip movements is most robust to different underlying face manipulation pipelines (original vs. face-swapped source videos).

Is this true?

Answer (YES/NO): NO